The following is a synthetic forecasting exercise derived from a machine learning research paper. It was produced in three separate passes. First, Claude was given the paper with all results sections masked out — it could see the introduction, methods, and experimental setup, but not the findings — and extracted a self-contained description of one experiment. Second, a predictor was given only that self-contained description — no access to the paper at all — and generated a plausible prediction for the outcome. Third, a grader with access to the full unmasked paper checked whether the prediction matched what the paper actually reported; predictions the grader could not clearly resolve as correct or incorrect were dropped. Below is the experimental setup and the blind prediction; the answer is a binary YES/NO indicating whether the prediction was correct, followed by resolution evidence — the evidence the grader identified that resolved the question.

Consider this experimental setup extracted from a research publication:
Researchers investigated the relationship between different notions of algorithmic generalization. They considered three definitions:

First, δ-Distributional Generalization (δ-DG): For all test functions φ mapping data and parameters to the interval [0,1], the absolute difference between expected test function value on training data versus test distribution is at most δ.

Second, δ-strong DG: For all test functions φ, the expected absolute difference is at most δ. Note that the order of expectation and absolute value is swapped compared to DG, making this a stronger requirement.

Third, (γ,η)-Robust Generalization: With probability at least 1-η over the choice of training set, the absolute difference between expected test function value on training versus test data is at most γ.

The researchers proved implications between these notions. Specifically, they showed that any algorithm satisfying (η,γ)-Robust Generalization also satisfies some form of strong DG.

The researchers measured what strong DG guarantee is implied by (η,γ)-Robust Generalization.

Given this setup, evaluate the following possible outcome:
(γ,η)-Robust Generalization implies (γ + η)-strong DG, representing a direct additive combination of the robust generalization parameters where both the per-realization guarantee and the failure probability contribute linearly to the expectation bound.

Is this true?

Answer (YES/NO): YES